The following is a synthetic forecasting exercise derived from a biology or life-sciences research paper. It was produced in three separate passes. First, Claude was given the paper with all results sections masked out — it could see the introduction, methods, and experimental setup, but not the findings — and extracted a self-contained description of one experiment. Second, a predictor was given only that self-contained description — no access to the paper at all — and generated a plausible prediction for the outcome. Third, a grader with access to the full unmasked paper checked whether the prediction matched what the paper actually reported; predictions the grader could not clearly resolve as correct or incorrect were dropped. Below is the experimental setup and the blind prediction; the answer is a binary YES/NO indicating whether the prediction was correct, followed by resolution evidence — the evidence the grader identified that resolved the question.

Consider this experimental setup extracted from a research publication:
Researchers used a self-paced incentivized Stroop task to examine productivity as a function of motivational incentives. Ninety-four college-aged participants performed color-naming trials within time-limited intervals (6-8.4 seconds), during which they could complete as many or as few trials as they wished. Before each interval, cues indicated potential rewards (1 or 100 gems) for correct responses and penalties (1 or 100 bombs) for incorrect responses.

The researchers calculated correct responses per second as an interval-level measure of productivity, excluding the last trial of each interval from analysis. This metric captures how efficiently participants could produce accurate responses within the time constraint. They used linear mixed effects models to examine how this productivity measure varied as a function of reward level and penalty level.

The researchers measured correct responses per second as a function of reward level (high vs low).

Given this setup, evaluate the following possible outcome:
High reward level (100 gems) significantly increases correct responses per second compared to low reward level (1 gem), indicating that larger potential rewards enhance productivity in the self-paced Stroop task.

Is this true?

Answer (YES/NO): YES